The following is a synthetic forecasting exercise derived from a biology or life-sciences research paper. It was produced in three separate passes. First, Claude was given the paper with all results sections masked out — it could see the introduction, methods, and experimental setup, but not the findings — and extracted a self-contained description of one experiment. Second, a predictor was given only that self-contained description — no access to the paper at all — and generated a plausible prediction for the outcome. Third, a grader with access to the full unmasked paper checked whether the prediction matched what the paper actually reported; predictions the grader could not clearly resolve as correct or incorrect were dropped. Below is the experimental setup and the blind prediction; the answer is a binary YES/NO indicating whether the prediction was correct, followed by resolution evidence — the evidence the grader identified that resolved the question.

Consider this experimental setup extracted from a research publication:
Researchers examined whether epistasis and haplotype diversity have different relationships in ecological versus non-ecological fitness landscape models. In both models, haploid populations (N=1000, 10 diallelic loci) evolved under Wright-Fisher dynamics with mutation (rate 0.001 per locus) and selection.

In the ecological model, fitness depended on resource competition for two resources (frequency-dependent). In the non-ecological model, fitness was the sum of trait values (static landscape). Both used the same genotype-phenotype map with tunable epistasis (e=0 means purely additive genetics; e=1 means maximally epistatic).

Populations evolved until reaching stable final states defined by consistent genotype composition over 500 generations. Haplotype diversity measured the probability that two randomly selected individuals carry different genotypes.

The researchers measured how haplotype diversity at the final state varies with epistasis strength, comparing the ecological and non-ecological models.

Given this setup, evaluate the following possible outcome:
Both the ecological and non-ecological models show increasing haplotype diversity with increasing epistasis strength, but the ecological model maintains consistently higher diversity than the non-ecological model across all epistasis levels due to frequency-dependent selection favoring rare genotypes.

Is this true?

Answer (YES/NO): NO